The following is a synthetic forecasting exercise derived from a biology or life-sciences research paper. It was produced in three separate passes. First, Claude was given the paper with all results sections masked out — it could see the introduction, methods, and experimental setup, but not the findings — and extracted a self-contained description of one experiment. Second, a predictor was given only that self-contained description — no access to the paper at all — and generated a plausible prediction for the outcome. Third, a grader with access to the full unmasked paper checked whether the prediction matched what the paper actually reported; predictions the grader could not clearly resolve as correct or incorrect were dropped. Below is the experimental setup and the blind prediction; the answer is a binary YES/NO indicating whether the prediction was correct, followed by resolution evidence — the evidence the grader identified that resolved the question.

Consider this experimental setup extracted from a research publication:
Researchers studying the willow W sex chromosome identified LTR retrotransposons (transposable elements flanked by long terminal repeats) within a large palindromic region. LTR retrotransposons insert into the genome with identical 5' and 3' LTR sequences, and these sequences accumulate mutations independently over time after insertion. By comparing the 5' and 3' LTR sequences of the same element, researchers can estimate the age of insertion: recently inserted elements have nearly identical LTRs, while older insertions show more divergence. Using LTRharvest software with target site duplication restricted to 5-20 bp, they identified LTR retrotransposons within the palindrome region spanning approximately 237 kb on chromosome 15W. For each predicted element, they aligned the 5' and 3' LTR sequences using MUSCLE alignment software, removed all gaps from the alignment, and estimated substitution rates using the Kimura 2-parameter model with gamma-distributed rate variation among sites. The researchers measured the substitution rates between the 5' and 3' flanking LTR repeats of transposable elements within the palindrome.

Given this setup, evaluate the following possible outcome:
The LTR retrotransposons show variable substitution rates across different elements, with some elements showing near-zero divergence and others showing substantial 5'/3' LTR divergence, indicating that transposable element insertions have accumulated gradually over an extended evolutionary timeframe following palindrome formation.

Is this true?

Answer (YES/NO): YES